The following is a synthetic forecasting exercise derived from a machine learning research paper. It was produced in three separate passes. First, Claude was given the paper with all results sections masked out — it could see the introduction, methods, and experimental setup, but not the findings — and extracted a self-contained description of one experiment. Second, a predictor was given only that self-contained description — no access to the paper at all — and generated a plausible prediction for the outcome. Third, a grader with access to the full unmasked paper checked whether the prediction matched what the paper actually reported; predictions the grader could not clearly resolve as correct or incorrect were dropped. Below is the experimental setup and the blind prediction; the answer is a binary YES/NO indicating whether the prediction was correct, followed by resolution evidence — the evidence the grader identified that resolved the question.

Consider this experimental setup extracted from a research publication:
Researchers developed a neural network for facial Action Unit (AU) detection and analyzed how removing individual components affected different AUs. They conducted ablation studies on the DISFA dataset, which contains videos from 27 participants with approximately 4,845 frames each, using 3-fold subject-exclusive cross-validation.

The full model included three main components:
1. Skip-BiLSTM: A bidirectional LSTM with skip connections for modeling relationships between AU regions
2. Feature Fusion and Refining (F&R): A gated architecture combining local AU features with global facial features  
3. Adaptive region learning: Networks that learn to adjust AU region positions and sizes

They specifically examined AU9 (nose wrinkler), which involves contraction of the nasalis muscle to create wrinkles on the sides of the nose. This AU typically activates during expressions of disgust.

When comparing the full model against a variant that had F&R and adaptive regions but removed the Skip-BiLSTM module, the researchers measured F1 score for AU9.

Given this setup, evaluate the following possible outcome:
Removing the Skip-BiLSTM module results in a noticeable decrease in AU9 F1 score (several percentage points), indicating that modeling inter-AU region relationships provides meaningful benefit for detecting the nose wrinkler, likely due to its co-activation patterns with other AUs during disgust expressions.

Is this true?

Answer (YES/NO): NO